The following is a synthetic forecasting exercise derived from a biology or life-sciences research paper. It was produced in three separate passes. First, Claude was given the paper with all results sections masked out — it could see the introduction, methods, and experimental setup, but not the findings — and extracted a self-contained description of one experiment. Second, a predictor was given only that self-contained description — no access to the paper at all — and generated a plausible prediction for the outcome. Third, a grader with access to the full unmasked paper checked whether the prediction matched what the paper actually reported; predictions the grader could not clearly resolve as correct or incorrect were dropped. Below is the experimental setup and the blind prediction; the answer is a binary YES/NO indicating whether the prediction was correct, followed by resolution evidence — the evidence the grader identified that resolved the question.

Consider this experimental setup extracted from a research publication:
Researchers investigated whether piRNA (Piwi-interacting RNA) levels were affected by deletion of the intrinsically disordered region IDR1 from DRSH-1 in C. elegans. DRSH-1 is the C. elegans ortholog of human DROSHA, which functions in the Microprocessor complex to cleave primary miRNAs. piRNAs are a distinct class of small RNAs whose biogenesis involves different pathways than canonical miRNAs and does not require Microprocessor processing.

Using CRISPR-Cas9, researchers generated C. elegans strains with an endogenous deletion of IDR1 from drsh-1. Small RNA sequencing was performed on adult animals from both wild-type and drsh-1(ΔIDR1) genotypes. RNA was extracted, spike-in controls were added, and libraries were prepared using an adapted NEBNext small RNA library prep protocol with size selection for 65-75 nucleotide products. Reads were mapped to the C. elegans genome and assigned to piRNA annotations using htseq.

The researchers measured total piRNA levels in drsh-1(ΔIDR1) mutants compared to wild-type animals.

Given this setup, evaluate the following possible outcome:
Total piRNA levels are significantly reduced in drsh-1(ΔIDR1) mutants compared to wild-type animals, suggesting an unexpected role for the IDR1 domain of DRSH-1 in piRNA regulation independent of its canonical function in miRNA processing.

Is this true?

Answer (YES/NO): NO